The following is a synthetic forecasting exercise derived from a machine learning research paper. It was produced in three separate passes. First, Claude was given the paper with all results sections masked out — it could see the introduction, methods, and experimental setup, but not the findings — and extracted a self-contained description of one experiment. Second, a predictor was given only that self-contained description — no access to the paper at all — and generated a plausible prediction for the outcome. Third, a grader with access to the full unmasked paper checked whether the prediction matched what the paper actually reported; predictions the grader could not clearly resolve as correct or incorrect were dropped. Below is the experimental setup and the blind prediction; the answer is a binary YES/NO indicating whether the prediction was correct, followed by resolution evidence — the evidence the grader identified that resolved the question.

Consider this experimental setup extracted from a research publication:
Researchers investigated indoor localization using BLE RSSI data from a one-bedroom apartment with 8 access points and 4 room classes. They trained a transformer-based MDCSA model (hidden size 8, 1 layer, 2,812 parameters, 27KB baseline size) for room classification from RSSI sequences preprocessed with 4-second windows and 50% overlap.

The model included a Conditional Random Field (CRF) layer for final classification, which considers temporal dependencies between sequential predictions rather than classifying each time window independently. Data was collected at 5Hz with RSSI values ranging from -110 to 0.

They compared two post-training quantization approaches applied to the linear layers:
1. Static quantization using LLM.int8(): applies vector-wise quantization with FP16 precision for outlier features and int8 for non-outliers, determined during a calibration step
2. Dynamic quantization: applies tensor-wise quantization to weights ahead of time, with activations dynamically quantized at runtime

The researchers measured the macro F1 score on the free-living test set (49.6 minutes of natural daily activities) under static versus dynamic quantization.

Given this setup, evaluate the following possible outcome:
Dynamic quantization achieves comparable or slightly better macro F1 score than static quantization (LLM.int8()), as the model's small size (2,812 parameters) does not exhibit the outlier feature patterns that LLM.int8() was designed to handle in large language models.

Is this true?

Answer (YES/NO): YES